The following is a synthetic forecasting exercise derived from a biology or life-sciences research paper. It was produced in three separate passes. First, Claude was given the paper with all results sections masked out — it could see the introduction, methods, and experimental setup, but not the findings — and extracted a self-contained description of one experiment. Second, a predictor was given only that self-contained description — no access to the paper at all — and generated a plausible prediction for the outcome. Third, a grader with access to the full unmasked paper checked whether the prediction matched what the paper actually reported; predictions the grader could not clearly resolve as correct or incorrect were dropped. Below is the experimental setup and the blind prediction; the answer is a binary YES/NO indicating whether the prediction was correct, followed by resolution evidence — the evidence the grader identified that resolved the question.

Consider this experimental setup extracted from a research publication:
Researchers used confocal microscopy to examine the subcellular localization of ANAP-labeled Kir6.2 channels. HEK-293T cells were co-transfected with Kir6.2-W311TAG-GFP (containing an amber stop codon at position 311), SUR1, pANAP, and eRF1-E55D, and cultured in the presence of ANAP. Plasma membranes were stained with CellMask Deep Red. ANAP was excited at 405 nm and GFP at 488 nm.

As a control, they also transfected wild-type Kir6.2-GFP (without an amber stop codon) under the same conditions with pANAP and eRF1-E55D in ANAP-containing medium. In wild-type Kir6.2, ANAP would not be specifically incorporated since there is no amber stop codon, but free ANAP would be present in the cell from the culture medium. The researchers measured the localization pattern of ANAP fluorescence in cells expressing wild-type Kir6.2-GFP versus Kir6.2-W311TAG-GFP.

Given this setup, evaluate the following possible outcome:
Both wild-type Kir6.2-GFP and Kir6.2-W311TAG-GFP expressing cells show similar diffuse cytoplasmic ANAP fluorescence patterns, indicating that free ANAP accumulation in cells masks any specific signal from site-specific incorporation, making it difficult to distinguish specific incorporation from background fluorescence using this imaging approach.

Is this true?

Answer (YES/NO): NO